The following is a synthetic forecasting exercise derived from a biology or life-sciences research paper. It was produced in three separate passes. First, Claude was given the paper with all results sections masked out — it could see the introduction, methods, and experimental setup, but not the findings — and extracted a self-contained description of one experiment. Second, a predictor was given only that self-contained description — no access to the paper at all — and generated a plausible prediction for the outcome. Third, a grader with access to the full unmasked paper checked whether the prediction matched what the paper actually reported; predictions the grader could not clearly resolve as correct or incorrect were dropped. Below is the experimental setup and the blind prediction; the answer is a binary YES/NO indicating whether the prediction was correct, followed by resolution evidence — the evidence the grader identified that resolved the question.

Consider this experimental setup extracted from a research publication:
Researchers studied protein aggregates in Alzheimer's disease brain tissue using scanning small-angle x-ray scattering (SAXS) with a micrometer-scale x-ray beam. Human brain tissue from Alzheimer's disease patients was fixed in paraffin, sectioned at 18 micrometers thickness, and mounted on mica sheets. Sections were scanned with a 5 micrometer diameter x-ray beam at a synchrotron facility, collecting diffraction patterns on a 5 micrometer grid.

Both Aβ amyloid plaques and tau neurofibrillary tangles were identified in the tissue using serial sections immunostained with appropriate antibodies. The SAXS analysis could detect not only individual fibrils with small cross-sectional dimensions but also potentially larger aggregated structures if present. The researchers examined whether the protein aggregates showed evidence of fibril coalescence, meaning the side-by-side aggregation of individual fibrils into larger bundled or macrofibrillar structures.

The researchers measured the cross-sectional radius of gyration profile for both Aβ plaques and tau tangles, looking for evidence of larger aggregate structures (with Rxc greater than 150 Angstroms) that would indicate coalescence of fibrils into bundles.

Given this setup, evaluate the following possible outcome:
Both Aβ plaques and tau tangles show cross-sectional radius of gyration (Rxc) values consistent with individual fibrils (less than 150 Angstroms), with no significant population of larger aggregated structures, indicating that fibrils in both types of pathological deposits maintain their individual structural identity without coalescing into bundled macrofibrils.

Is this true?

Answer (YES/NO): NO